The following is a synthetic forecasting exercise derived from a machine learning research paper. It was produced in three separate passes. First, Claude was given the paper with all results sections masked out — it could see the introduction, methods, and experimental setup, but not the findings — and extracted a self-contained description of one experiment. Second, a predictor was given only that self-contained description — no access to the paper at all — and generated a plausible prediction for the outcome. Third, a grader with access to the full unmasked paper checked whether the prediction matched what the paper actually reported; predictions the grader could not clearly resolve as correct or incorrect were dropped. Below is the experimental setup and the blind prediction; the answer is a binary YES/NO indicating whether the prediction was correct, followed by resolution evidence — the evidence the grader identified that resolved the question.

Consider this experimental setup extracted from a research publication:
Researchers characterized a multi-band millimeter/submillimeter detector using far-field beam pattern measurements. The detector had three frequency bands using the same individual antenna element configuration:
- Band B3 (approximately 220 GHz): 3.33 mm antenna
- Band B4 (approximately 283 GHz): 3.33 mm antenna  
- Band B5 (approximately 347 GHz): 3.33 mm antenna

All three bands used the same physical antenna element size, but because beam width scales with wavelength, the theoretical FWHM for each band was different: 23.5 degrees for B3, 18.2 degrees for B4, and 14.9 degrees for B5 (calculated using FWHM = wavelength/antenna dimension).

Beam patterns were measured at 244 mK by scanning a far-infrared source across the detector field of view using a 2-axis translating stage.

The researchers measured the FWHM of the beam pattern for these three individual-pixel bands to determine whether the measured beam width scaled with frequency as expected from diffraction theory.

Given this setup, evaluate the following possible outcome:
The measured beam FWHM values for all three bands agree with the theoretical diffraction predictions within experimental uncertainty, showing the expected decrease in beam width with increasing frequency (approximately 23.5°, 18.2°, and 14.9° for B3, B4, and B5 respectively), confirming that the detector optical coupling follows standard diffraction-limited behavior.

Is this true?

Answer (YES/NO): NO